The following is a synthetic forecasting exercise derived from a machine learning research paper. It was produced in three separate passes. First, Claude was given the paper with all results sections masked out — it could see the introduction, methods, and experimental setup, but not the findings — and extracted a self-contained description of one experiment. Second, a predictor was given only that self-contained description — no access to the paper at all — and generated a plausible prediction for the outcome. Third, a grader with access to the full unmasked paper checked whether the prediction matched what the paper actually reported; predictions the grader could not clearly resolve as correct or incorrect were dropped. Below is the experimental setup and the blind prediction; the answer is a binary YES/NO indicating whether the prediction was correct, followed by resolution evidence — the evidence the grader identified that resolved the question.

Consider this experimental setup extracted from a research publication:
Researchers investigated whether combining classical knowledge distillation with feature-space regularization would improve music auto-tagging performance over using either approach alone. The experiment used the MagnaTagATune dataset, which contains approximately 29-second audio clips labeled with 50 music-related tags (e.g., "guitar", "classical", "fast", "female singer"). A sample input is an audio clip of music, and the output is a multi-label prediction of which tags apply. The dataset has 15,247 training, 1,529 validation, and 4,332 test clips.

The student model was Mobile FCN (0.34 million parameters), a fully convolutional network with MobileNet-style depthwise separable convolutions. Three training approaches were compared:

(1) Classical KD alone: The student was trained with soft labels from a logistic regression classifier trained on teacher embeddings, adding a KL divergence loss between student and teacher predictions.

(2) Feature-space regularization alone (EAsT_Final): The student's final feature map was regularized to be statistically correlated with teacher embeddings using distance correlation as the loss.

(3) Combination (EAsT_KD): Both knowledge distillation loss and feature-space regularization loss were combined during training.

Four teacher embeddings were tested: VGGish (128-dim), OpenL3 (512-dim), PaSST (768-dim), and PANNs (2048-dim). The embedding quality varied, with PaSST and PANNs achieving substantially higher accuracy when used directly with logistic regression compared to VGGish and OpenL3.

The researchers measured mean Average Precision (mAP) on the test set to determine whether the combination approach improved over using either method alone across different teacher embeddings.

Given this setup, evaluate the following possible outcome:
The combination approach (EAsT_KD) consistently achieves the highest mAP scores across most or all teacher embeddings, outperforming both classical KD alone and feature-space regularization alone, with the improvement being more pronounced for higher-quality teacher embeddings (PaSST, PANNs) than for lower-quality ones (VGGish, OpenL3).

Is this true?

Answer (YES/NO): NO